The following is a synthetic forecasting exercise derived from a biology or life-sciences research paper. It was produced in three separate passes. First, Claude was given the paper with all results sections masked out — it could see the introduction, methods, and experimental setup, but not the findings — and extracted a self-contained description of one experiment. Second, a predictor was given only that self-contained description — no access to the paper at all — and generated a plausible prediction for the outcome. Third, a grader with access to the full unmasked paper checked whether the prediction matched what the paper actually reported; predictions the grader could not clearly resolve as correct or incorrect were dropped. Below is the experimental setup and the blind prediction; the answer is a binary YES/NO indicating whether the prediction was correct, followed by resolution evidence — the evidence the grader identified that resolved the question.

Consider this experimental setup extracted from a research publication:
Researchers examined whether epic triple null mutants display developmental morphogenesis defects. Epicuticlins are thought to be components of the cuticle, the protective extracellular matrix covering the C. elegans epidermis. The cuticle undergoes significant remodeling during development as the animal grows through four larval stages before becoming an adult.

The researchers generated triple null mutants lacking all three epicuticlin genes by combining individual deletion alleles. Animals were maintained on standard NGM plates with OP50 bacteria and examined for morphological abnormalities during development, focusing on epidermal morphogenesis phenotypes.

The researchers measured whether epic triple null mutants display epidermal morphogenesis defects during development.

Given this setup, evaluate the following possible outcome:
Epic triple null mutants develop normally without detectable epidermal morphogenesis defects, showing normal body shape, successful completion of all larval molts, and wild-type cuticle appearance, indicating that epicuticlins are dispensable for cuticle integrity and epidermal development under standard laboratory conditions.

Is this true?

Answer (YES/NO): NO